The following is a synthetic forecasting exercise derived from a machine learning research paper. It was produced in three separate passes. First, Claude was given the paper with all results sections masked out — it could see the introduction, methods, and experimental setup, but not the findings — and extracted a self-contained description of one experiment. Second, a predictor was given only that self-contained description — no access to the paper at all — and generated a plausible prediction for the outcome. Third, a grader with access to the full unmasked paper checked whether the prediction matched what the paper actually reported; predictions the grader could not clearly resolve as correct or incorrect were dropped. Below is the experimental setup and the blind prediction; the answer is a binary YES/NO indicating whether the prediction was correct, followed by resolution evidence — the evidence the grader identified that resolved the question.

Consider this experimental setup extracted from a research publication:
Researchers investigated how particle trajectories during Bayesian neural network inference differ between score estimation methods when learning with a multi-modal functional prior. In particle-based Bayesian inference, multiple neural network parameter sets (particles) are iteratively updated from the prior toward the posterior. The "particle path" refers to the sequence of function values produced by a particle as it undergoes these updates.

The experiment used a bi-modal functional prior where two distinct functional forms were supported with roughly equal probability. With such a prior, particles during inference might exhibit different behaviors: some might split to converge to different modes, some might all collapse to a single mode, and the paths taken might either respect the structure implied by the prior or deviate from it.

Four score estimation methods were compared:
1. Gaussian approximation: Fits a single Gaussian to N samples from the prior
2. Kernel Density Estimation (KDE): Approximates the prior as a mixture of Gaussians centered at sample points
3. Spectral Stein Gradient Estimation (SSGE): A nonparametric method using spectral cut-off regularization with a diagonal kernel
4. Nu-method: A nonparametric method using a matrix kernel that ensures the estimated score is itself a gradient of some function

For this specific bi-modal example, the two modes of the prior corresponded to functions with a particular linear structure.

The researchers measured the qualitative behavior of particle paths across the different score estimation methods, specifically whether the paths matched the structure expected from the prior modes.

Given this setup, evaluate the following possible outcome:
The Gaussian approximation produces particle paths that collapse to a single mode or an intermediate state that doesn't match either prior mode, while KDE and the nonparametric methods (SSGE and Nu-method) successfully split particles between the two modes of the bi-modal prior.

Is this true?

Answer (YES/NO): YES